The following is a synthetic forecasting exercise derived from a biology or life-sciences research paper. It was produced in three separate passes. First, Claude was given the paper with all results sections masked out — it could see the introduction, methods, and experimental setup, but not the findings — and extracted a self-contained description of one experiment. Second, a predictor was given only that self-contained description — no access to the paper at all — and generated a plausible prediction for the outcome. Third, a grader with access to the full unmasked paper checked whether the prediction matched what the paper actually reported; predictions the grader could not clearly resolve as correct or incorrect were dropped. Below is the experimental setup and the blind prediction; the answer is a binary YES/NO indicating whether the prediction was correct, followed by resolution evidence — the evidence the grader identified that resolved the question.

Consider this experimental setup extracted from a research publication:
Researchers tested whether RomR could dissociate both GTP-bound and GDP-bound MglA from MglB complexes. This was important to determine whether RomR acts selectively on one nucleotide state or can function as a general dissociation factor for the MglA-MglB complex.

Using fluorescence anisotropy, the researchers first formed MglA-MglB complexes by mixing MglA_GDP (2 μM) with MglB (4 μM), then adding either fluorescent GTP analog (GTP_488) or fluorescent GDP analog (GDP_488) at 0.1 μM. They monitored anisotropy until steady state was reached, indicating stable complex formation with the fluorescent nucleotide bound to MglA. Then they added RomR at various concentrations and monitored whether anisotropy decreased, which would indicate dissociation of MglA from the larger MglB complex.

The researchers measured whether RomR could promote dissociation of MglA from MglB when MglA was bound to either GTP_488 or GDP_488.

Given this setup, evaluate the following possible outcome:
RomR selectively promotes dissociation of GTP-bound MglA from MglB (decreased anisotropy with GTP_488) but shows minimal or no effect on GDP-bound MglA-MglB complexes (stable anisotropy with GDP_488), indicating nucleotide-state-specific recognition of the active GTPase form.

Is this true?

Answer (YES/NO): NO